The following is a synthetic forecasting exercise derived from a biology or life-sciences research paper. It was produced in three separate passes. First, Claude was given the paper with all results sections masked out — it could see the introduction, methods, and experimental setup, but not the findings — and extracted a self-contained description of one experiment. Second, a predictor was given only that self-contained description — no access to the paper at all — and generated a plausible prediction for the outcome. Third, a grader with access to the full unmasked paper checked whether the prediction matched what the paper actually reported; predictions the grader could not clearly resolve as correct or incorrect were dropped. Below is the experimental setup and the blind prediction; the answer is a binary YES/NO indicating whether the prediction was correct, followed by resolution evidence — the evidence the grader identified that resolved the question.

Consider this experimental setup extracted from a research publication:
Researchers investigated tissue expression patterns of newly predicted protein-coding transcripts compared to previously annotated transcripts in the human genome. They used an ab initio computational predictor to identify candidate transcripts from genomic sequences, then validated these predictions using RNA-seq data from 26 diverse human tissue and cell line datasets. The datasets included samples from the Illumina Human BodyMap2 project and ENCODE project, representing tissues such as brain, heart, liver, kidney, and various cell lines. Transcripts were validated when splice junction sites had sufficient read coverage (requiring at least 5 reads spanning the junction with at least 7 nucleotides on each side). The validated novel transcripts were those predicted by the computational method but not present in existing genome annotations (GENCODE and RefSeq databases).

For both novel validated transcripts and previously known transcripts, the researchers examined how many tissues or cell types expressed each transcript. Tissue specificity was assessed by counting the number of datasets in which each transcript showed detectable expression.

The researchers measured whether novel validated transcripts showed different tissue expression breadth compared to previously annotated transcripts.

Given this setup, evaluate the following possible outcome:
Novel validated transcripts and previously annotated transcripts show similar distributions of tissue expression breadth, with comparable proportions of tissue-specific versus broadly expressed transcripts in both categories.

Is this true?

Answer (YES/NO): NO